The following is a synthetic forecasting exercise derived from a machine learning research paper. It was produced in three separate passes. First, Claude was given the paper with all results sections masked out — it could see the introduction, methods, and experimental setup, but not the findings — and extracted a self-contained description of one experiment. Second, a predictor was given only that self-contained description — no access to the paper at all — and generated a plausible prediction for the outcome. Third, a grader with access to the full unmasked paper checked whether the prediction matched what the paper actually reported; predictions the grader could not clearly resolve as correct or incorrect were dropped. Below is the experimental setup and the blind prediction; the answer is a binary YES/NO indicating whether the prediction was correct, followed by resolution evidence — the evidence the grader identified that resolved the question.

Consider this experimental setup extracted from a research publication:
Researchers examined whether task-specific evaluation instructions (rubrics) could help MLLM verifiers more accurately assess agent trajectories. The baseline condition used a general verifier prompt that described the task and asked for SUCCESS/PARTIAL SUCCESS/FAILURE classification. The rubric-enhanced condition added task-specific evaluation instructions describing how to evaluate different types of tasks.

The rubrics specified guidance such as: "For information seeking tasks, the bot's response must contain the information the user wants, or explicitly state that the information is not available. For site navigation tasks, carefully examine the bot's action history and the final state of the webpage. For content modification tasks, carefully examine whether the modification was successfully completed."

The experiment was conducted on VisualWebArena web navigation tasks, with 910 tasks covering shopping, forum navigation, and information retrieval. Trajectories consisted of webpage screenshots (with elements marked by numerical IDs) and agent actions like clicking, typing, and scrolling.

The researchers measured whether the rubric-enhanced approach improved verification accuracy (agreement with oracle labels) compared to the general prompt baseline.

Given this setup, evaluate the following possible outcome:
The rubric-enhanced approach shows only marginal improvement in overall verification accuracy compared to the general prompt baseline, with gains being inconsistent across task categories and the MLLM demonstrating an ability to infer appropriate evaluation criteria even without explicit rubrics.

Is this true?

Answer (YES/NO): NO